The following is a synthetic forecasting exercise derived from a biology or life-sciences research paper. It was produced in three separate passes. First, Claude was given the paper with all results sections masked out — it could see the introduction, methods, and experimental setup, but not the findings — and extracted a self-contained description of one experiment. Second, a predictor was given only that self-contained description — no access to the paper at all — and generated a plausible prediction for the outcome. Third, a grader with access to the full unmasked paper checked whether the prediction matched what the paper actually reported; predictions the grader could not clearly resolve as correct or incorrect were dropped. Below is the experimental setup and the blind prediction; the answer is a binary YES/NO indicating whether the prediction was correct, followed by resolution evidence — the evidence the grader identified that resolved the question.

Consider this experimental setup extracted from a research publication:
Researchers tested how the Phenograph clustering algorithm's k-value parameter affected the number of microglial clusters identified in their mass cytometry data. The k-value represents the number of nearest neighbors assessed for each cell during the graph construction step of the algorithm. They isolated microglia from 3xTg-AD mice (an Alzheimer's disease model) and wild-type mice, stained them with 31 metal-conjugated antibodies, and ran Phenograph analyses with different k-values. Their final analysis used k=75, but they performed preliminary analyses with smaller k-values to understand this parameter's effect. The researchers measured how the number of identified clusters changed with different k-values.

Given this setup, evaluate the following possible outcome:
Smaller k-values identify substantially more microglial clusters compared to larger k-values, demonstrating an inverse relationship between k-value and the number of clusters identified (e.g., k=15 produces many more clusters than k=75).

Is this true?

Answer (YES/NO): YES